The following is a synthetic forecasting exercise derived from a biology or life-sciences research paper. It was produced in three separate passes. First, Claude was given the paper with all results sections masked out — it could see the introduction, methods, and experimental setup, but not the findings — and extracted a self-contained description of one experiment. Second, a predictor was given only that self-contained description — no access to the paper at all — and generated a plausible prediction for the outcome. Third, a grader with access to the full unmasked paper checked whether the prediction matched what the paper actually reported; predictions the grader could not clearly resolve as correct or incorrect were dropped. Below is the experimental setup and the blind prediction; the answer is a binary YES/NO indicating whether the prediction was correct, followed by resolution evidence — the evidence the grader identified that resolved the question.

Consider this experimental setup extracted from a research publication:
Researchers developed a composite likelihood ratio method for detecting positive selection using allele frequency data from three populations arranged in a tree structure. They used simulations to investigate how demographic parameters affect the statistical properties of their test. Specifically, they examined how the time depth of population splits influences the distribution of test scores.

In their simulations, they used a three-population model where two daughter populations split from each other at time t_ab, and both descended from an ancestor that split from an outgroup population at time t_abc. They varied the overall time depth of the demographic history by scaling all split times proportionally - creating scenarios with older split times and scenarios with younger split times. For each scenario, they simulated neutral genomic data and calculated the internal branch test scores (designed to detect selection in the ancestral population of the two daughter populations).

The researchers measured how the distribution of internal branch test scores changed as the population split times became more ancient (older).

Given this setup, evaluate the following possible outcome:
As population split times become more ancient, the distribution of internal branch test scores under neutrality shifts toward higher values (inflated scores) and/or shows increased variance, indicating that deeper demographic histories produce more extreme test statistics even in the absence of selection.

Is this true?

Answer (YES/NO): NO